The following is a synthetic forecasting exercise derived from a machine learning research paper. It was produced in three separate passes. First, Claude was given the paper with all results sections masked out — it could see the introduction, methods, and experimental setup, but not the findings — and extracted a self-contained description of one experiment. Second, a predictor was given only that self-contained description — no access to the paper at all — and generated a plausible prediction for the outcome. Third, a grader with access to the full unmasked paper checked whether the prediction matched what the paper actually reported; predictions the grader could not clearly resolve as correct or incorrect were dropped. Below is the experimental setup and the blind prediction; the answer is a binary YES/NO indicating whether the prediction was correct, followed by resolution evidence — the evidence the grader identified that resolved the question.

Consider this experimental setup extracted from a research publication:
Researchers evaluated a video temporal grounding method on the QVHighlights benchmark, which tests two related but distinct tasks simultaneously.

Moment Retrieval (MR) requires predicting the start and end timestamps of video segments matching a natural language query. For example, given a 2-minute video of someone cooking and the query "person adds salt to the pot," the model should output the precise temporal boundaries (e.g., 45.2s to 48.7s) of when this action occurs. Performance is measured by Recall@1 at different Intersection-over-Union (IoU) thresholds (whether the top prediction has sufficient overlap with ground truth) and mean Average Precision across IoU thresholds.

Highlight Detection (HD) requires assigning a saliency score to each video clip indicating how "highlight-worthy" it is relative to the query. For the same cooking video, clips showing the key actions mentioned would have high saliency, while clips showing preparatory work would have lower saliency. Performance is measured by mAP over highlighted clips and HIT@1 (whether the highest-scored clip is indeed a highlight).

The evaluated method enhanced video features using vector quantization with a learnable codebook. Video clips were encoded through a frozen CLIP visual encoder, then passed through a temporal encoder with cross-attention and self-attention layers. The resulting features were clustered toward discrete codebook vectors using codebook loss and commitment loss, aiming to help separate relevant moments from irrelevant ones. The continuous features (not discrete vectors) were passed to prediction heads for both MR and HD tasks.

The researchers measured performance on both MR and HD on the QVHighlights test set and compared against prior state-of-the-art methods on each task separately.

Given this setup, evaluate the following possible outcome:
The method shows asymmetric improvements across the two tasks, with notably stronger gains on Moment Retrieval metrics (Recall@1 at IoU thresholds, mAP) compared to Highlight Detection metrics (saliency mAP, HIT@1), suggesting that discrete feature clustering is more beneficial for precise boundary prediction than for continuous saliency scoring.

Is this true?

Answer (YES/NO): YES